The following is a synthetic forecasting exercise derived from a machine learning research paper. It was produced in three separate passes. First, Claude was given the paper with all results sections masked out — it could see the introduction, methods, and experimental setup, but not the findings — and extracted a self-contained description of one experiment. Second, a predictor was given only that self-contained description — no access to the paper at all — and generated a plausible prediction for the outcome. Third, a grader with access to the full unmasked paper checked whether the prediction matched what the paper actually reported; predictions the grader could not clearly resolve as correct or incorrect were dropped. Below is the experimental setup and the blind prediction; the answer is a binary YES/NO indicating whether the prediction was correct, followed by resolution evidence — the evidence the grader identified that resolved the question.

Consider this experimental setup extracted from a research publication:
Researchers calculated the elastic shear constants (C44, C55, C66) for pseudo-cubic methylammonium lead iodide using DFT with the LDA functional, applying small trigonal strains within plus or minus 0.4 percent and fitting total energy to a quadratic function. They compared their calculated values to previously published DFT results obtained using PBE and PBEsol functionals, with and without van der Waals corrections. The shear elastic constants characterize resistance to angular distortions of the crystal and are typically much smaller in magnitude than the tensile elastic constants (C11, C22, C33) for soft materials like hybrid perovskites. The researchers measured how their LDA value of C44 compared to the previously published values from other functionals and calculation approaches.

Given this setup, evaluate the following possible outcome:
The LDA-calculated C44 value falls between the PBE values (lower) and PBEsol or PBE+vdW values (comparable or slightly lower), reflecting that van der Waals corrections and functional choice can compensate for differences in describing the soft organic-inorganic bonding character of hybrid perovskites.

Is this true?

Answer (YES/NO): NO